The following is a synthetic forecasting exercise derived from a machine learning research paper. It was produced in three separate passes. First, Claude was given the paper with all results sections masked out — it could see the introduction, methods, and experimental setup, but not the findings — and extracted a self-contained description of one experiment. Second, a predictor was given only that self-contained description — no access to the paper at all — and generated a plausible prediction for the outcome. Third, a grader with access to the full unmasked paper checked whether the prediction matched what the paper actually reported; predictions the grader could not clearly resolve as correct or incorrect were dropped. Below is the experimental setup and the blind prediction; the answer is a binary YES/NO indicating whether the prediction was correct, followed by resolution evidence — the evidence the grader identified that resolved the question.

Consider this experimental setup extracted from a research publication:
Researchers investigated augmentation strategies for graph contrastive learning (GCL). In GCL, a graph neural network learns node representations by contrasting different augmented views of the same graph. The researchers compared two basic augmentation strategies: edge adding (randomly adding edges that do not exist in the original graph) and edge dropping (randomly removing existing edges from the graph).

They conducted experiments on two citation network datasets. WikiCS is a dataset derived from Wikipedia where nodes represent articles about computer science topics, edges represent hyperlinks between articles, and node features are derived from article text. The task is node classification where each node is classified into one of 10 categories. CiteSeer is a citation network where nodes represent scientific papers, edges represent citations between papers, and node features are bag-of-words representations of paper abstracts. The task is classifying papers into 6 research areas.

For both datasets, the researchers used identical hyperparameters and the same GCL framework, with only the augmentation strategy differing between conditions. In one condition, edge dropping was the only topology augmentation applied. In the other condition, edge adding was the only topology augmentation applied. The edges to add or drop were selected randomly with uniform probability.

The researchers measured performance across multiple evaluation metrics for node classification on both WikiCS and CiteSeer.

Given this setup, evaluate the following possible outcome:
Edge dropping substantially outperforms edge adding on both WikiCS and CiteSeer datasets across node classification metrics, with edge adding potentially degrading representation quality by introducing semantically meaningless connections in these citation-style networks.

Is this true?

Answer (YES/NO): YES